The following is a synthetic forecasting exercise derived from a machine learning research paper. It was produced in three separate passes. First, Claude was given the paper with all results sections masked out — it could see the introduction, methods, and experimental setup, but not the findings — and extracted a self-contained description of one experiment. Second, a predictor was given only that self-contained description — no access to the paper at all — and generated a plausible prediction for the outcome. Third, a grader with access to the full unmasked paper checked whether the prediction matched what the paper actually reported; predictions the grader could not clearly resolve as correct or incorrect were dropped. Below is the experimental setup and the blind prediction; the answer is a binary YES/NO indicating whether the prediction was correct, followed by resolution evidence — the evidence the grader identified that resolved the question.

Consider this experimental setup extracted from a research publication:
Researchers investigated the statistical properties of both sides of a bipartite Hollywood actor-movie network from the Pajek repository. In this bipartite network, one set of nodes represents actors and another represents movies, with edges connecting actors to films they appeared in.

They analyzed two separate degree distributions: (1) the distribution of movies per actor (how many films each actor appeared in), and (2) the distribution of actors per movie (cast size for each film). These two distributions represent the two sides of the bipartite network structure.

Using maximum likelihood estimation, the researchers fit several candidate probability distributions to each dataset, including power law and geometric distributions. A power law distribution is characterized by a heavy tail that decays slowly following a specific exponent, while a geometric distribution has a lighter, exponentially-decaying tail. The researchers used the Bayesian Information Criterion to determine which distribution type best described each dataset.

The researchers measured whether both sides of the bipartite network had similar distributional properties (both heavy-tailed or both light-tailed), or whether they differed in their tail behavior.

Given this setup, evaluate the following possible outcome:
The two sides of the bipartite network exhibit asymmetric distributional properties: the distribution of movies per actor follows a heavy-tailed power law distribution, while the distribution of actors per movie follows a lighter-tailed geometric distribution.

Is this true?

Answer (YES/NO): NO